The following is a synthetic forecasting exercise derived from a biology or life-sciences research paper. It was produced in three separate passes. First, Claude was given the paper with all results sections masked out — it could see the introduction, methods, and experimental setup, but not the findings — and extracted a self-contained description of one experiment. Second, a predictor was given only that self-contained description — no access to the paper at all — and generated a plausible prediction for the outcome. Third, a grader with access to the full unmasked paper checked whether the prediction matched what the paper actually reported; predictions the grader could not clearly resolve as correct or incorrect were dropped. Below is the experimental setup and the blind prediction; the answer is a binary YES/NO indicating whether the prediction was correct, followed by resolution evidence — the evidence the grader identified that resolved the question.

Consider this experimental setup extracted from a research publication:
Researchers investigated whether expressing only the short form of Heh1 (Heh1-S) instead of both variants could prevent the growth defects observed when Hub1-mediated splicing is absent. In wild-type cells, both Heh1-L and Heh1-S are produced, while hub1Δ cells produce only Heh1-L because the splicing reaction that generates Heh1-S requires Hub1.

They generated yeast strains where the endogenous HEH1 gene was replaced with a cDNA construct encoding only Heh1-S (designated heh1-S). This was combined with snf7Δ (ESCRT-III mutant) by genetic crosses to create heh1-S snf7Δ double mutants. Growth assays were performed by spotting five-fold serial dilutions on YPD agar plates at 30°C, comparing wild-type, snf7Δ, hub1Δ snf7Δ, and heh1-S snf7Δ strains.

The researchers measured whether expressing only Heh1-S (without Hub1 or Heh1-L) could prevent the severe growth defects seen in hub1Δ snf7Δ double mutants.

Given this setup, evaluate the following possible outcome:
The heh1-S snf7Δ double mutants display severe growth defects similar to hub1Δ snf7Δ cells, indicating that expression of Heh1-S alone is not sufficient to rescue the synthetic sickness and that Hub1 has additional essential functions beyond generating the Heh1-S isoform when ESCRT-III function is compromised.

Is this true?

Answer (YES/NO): NO